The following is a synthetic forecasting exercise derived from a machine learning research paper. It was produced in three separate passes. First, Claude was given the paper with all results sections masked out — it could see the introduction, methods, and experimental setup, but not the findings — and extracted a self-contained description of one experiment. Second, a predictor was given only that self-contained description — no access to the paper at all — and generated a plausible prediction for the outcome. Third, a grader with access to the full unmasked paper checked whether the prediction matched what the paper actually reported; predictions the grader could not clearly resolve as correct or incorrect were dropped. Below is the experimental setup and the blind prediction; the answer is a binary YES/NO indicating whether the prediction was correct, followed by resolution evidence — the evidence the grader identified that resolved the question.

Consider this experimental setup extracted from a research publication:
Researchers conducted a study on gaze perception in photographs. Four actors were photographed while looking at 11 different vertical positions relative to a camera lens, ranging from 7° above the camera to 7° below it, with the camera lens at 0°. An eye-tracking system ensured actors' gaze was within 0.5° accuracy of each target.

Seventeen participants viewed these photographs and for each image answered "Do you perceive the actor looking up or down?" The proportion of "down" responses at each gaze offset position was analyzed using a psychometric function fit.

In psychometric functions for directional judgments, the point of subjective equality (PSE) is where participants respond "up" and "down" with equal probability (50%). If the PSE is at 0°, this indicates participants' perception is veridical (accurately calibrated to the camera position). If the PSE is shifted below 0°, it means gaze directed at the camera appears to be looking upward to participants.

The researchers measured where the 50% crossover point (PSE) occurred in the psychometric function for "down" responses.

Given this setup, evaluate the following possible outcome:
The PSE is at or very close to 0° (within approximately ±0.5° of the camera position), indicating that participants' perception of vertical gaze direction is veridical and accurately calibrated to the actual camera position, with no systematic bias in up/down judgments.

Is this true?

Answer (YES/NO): NO